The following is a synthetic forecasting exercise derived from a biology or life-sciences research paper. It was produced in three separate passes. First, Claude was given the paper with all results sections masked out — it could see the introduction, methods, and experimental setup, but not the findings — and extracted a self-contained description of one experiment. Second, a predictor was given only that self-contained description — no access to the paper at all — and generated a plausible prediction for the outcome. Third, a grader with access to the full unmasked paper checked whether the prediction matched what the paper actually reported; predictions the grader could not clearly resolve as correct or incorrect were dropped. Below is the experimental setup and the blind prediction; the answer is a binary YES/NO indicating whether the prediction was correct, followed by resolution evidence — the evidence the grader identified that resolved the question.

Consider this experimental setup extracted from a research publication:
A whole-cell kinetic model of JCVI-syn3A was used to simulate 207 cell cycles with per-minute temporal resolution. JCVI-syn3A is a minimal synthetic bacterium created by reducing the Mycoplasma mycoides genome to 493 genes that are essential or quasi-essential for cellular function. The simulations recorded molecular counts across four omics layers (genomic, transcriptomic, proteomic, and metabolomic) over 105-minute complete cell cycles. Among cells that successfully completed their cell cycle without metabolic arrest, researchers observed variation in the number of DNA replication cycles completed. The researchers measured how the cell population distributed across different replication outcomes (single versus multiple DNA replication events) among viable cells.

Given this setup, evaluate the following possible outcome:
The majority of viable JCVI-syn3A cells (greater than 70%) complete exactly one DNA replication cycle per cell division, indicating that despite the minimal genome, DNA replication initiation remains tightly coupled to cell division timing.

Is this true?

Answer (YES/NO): NO